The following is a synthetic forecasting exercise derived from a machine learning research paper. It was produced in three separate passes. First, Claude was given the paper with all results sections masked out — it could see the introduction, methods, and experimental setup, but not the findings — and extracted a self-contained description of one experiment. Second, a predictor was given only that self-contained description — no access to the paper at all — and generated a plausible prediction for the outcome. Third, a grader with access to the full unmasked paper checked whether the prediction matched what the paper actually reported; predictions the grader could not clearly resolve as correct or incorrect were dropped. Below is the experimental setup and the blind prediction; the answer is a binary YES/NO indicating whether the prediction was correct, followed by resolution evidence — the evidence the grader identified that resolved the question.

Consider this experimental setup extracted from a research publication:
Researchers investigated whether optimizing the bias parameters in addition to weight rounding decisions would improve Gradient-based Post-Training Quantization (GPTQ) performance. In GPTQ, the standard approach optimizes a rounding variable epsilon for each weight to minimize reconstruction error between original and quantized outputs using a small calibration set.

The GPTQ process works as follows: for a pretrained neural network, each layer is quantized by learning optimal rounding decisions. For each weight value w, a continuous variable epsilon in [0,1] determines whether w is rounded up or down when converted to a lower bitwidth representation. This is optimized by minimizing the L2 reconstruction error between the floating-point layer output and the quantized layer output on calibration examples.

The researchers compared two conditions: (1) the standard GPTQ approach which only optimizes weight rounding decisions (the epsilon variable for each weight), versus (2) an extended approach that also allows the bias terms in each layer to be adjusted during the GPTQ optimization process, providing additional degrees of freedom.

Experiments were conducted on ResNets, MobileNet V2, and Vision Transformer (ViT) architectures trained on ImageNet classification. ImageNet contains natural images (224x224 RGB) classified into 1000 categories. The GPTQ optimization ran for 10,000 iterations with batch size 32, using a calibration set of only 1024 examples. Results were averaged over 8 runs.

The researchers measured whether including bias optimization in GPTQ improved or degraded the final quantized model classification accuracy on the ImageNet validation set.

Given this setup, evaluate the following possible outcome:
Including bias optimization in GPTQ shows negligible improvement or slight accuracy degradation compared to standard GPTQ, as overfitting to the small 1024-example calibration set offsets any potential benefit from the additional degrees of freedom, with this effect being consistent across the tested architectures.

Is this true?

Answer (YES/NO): YES